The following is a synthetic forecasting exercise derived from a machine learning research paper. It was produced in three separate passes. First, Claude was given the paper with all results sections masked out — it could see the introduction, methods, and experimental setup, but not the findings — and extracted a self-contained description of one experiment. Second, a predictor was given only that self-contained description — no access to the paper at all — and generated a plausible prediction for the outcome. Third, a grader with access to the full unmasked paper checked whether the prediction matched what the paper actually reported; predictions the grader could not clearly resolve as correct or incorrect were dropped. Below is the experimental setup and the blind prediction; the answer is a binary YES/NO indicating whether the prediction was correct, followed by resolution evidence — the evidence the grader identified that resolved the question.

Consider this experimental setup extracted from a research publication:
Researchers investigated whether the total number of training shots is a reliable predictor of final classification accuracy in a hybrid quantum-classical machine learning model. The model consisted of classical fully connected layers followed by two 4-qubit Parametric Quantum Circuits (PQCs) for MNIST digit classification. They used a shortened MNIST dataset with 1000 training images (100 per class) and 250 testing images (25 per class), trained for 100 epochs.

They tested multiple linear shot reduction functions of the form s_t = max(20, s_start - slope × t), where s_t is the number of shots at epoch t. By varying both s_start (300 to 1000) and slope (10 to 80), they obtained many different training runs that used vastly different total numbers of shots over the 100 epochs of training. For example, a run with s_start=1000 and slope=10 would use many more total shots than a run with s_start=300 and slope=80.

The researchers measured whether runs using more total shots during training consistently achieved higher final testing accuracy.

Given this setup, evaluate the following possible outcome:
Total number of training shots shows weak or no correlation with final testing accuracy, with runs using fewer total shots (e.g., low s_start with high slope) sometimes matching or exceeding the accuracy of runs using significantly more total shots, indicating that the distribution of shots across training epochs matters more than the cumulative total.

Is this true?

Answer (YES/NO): NO